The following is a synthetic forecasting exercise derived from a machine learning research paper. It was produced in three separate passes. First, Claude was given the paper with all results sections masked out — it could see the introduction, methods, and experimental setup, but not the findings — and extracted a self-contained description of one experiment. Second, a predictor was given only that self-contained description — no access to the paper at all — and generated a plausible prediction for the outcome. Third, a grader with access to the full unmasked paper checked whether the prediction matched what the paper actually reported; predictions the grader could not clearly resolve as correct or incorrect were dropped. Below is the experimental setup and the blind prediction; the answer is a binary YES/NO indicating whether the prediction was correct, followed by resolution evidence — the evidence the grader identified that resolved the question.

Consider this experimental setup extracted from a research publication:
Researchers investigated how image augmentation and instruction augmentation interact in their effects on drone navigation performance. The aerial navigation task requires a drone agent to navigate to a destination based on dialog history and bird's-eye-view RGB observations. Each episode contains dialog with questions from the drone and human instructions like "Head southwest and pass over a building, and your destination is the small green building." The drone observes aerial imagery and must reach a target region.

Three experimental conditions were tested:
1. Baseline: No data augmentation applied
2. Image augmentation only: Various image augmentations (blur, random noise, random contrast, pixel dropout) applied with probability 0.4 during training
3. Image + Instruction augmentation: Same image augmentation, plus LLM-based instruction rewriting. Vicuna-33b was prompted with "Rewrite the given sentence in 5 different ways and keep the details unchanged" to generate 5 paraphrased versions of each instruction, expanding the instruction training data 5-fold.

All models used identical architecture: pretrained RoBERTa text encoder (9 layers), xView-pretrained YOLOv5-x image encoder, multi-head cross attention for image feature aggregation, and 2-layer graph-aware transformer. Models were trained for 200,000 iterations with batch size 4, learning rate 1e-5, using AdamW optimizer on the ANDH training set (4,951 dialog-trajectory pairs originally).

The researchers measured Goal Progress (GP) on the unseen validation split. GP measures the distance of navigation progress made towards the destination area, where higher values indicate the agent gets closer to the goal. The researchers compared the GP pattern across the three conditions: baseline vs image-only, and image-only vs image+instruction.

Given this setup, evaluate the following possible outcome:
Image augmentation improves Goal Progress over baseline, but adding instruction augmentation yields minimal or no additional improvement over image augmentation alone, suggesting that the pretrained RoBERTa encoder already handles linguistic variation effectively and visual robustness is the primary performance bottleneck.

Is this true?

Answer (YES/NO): NO